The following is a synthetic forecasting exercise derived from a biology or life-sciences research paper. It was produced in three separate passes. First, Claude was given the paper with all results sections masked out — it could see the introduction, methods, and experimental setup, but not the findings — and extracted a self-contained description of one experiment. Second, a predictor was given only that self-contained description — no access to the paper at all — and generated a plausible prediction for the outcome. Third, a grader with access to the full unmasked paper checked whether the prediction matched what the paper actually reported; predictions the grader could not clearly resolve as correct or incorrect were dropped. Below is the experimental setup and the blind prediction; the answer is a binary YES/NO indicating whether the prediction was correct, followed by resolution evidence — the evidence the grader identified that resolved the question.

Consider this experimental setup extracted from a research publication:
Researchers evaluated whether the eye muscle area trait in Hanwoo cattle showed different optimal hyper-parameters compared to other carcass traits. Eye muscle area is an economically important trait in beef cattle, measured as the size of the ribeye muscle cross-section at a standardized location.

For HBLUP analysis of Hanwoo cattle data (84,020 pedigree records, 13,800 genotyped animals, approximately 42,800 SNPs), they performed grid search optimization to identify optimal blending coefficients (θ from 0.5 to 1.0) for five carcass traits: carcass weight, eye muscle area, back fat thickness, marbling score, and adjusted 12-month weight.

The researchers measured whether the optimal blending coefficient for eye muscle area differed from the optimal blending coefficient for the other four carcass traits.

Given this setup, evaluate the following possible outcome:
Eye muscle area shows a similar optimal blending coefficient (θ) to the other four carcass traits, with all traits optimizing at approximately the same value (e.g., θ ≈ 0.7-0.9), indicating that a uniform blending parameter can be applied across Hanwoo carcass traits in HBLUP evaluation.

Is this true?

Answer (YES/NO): NO